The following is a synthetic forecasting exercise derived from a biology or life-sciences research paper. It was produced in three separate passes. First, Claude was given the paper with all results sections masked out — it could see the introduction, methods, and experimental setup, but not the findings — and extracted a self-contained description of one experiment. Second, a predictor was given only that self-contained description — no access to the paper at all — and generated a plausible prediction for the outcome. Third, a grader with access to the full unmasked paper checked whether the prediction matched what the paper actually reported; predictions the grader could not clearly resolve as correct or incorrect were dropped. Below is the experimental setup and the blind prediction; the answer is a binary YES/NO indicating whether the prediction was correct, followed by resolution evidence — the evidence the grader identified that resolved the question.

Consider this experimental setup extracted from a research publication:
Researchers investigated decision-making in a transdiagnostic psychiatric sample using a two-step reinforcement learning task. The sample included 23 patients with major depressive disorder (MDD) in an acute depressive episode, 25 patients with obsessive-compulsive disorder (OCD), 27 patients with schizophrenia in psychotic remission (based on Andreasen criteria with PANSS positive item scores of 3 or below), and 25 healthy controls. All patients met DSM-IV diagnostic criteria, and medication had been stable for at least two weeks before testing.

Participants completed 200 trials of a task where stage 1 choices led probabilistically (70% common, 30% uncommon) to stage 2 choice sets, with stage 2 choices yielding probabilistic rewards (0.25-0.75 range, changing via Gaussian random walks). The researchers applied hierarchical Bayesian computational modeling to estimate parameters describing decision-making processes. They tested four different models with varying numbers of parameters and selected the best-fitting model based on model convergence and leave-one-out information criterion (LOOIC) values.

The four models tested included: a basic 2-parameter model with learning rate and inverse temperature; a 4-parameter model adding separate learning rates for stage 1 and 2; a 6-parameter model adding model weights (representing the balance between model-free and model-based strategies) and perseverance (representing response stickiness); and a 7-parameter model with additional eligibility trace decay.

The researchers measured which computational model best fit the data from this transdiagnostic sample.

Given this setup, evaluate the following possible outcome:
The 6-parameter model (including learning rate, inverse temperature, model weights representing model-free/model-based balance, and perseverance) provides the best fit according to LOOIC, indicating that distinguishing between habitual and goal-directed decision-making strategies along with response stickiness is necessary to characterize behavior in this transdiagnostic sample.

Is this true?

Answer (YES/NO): YES